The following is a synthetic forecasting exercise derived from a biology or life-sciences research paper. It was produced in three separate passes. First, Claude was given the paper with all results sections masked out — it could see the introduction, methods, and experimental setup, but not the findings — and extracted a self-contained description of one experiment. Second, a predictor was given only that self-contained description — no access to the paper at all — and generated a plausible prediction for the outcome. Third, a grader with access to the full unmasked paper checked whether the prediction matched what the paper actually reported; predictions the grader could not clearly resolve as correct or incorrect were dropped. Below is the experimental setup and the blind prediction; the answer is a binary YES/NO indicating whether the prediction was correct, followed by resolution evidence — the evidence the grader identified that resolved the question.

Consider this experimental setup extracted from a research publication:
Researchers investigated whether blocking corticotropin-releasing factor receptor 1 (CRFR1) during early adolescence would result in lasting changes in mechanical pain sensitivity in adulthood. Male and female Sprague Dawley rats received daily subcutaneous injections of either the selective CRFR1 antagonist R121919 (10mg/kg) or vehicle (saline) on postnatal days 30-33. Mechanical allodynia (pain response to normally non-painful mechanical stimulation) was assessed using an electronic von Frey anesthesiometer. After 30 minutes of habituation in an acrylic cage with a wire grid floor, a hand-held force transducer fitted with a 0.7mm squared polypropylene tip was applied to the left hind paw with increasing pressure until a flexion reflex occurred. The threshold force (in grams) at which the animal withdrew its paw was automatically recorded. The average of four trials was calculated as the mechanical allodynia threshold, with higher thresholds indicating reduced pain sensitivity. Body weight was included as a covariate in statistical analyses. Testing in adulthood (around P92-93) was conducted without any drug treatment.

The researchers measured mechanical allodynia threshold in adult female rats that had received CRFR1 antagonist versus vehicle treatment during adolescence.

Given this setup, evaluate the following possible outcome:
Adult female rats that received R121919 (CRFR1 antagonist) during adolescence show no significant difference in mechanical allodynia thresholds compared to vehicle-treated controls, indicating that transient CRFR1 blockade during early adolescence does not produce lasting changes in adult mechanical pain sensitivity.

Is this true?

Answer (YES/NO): YES